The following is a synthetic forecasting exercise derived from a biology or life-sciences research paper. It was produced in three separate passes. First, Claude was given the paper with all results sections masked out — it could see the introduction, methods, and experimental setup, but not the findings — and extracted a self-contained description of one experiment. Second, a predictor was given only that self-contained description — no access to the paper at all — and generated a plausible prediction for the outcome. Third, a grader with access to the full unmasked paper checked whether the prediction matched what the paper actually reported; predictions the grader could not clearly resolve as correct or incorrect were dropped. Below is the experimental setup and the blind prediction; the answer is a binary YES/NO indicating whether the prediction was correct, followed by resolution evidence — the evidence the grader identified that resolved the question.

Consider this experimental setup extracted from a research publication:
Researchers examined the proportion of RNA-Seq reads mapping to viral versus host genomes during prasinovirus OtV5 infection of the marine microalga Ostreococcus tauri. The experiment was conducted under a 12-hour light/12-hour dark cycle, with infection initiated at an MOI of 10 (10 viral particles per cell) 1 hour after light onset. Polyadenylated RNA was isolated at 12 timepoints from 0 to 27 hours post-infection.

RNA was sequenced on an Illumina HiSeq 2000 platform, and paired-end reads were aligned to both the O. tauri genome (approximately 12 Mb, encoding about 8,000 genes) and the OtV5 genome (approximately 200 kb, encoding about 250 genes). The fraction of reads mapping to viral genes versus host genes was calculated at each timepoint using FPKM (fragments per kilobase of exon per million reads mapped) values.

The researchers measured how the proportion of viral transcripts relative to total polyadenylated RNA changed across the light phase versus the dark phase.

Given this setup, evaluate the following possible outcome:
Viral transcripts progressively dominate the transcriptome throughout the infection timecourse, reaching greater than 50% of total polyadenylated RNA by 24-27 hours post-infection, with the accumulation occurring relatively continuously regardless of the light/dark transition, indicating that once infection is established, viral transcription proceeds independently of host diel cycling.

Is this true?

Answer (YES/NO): NO